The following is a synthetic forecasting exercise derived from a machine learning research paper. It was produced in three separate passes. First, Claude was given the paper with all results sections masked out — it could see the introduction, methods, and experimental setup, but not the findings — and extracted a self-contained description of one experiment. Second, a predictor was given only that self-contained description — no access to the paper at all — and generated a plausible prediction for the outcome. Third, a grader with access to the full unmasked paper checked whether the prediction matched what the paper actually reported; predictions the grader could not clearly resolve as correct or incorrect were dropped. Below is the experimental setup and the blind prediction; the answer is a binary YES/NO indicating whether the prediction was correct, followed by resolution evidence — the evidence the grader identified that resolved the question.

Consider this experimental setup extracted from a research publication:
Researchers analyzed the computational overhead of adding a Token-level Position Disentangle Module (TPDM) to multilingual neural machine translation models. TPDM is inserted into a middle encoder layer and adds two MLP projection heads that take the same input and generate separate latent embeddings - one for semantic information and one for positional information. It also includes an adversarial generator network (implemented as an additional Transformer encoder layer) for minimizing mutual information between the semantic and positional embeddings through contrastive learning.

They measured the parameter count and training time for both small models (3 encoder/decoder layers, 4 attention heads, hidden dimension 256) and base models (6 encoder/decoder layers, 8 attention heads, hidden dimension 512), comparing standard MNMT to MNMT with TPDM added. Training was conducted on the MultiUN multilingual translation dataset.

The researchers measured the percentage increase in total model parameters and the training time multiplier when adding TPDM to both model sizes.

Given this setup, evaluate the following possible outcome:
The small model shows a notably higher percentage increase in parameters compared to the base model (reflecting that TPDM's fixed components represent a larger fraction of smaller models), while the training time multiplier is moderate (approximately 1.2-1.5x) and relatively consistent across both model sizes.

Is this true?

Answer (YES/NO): NO